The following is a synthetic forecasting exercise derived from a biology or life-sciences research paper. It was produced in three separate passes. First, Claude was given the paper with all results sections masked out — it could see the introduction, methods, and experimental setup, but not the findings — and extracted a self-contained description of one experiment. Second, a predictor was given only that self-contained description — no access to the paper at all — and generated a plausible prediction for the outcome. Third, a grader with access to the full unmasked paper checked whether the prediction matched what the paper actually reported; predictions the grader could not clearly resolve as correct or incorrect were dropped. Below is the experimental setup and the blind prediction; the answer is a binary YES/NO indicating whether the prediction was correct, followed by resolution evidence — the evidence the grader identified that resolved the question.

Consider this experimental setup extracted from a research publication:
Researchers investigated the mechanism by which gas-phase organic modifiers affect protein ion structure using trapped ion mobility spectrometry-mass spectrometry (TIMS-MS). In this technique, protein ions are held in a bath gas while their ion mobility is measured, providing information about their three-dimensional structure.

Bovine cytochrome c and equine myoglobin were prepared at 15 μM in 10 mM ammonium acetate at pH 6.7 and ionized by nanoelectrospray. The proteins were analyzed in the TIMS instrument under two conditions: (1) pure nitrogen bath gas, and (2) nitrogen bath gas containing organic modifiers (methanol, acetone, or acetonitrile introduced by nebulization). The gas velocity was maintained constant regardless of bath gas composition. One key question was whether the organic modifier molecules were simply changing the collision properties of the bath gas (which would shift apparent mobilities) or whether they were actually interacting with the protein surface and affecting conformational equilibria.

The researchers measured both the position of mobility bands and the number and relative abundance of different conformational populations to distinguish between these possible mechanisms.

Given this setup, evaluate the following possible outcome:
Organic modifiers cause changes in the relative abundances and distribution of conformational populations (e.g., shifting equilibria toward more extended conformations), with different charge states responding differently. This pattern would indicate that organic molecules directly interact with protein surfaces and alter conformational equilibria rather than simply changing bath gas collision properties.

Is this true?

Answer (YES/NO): YES